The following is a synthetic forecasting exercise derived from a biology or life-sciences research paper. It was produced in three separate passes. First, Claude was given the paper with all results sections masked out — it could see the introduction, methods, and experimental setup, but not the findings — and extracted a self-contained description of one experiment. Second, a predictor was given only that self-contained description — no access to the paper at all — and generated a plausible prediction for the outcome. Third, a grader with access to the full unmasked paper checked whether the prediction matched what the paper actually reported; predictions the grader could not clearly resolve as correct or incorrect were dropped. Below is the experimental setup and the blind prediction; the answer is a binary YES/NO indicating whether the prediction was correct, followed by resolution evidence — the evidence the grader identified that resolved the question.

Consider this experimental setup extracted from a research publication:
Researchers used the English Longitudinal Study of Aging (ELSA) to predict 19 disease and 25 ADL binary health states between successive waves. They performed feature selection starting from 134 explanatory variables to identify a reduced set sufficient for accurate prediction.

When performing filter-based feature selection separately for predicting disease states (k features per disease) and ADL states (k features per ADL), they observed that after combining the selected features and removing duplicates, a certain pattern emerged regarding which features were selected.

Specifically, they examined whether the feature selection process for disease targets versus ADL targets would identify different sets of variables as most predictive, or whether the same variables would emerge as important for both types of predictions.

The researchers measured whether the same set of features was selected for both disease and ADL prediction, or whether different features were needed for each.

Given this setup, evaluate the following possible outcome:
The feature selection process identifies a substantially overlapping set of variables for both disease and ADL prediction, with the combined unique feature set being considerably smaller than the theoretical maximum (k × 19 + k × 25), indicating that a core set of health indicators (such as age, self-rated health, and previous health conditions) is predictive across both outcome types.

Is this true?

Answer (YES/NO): NO